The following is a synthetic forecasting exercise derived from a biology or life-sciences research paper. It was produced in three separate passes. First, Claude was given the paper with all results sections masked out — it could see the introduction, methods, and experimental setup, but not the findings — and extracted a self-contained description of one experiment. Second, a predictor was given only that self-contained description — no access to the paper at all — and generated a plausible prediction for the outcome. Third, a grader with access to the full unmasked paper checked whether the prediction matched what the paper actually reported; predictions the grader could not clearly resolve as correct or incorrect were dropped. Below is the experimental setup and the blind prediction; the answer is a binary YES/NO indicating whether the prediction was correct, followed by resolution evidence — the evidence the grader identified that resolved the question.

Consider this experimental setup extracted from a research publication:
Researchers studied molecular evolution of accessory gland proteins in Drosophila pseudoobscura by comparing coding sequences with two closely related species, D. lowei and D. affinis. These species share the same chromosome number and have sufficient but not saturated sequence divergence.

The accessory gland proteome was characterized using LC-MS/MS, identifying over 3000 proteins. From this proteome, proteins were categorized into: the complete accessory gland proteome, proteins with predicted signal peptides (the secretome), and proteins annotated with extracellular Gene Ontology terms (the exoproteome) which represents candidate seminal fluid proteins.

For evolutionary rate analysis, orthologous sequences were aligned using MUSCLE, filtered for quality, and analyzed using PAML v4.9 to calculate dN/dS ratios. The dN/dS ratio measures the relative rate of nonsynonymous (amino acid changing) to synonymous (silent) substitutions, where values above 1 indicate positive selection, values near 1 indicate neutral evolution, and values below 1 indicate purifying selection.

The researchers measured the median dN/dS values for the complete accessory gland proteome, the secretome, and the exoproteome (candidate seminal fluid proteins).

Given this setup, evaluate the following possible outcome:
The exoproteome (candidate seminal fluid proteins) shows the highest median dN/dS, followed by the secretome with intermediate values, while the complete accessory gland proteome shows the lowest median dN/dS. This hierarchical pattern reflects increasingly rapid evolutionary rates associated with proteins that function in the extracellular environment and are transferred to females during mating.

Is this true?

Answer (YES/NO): YES